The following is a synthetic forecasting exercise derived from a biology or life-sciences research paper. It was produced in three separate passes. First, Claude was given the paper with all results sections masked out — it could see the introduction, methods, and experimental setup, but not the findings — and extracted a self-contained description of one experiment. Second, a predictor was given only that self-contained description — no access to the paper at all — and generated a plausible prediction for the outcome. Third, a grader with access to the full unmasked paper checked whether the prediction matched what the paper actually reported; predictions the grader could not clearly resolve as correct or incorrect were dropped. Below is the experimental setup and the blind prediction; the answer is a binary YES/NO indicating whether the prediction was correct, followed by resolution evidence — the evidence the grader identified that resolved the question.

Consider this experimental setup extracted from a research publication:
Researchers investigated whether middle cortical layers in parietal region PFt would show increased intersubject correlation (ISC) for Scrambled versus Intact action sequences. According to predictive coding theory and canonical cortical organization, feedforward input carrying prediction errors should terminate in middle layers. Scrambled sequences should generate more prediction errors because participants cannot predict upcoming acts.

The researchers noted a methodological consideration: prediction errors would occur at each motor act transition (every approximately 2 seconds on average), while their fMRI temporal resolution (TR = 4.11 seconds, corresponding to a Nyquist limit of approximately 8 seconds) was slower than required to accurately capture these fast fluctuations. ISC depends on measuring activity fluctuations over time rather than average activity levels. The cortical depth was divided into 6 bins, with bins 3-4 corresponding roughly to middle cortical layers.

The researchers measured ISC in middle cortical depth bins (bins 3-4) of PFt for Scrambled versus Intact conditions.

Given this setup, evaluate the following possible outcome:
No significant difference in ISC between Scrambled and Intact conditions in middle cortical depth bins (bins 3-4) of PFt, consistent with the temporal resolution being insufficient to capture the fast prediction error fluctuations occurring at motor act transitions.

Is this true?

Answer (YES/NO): NO